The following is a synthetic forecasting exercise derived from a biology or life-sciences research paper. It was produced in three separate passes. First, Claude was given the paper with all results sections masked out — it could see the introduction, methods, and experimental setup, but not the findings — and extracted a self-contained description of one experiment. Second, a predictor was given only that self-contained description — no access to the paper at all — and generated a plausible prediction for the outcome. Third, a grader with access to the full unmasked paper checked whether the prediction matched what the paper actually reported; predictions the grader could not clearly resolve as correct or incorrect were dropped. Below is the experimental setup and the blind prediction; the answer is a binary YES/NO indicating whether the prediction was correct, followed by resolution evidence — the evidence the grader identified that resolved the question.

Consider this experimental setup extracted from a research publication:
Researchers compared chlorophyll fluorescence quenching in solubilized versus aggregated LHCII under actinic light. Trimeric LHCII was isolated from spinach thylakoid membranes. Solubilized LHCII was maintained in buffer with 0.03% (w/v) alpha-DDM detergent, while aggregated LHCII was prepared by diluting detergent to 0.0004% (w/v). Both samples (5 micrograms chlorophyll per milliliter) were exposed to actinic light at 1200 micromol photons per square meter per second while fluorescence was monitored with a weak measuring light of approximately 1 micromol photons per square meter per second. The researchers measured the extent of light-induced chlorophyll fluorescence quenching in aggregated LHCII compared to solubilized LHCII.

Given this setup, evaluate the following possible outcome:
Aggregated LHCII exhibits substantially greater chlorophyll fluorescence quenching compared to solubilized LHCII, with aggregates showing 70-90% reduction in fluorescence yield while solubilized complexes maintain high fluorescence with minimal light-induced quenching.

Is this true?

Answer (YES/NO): NO